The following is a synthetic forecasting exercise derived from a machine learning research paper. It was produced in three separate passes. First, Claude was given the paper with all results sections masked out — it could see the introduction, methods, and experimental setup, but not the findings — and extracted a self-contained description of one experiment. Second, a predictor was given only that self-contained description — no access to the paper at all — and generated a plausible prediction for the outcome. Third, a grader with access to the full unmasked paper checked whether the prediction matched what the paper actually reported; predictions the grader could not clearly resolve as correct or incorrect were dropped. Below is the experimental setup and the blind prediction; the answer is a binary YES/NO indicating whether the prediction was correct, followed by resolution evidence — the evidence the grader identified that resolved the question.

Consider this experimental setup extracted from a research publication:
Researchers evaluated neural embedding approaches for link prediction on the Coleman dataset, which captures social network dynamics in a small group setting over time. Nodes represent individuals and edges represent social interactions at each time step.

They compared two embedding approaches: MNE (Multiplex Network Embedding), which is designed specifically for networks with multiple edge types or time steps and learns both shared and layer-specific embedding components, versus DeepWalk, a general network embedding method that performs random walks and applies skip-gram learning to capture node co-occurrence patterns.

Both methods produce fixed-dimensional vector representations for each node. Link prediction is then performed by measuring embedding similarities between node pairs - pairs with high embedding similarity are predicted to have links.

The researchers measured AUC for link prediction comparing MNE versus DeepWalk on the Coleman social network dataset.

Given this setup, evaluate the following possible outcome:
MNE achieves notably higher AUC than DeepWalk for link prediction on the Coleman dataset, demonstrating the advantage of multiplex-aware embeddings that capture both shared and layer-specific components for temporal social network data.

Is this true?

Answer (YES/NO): NO